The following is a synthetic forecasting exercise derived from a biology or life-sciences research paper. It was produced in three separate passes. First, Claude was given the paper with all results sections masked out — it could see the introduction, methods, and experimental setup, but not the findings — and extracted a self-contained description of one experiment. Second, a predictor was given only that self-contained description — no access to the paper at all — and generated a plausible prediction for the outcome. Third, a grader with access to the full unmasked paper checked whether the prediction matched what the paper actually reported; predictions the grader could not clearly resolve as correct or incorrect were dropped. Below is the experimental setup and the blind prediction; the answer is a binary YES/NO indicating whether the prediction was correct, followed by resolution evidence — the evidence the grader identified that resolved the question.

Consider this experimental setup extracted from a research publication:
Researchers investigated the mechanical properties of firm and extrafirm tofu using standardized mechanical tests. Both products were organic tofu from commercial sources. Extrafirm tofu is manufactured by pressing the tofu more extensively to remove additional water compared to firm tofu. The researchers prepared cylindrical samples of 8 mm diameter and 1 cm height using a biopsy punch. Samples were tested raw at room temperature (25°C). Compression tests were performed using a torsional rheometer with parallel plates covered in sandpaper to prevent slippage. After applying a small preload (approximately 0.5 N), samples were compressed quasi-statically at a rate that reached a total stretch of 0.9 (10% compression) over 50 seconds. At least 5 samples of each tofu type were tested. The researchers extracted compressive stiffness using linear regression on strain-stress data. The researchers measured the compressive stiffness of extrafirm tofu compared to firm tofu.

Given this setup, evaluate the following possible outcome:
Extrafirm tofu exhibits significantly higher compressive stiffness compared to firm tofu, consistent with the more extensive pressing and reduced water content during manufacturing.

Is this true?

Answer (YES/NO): NO